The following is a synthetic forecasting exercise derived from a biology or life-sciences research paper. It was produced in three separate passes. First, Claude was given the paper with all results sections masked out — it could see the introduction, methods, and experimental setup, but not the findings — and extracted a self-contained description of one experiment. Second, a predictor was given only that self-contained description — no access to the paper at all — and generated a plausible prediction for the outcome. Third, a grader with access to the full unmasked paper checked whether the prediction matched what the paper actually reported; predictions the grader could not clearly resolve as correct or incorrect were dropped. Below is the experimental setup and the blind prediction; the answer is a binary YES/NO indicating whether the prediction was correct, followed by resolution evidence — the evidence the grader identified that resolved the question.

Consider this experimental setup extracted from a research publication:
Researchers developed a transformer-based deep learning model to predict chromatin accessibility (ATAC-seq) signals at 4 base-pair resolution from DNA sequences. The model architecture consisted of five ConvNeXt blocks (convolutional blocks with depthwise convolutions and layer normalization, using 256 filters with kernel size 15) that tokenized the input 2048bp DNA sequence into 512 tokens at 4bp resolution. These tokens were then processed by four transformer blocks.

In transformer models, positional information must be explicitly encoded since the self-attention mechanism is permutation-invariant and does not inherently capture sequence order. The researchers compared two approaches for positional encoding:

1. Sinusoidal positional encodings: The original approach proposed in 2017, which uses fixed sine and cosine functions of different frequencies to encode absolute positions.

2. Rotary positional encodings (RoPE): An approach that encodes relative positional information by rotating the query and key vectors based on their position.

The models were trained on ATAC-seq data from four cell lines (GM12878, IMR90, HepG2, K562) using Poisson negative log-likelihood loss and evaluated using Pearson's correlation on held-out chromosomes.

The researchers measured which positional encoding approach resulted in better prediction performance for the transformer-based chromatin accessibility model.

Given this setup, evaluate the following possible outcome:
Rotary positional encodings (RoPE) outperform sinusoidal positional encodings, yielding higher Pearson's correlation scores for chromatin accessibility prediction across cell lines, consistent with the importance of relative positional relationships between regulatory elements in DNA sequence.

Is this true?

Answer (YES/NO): YES